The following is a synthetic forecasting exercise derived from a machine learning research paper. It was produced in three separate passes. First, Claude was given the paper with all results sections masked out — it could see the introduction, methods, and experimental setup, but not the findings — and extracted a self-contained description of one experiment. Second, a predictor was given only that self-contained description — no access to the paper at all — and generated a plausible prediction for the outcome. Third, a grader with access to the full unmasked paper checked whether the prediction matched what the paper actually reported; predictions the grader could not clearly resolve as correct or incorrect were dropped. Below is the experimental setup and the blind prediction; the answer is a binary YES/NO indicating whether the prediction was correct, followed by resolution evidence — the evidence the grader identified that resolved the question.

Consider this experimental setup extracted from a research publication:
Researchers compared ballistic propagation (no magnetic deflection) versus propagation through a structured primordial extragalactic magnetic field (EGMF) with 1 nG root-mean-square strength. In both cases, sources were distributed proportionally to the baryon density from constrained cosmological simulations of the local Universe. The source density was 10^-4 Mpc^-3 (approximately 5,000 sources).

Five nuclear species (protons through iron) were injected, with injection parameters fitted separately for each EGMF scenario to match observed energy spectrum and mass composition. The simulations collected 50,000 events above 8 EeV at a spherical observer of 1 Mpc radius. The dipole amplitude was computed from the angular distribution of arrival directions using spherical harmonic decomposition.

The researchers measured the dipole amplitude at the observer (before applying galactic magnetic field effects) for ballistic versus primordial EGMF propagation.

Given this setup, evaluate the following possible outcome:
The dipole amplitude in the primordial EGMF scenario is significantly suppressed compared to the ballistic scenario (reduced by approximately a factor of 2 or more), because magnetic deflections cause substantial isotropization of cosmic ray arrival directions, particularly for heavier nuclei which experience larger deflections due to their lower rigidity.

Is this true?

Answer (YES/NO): NO